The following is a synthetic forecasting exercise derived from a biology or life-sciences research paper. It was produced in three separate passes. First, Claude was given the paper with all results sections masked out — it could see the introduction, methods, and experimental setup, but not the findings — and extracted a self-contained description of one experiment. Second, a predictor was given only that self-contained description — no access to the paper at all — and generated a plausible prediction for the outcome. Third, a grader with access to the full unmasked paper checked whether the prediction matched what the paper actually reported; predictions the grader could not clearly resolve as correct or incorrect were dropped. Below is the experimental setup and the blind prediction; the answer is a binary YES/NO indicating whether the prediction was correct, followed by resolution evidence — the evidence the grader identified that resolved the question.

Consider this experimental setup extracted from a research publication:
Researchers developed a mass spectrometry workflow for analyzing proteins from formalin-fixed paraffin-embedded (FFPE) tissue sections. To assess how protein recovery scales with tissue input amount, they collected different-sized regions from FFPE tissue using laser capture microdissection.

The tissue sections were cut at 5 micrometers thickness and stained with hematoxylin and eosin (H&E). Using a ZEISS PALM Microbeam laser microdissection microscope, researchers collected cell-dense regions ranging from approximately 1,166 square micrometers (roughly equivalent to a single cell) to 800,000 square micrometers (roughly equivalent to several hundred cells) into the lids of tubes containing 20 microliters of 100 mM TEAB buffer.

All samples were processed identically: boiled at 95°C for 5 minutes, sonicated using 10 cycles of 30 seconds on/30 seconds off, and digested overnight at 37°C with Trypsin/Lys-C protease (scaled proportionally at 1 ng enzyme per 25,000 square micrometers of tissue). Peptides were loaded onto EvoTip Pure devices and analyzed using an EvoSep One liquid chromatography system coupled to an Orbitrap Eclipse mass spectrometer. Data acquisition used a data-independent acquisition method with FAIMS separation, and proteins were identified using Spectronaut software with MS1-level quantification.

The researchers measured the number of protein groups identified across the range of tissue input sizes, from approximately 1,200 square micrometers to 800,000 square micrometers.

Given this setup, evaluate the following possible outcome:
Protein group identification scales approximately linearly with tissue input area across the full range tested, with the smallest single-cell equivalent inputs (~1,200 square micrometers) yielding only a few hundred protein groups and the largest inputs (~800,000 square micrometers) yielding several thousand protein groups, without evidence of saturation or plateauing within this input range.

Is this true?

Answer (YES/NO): NO